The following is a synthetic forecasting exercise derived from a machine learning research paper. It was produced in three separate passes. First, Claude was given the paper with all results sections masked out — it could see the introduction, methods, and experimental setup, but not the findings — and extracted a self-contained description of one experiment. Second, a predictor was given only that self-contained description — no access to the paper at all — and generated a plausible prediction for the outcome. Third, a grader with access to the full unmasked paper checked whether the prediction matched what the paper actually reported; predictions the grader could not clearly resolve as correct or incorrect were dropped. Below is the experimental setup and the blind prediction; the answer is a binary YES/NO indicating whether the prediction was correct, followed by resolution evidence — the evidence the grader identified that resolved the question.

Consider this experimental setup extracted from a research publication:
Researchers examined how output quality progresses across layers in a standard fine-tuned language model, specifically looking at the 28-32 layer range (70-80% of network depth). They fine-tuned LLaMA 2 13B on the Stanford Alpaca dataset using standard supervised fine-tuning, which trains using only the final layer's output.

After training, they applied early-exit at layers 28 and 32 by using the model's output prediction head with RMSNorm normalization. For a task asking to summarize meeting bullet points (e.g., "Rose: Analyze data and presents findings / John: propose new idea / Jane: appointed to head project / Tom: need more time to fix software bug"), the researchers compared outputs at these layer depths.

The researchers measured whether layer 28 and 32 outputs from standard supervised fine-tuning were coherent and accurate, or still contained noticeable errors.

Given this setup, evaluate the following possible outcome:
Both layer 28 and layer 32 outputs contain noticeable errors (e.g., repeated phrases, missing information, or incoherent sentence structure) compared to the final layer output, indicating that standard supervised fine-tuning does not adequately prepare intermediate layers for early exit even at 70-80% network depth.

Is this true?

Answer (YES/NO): NO